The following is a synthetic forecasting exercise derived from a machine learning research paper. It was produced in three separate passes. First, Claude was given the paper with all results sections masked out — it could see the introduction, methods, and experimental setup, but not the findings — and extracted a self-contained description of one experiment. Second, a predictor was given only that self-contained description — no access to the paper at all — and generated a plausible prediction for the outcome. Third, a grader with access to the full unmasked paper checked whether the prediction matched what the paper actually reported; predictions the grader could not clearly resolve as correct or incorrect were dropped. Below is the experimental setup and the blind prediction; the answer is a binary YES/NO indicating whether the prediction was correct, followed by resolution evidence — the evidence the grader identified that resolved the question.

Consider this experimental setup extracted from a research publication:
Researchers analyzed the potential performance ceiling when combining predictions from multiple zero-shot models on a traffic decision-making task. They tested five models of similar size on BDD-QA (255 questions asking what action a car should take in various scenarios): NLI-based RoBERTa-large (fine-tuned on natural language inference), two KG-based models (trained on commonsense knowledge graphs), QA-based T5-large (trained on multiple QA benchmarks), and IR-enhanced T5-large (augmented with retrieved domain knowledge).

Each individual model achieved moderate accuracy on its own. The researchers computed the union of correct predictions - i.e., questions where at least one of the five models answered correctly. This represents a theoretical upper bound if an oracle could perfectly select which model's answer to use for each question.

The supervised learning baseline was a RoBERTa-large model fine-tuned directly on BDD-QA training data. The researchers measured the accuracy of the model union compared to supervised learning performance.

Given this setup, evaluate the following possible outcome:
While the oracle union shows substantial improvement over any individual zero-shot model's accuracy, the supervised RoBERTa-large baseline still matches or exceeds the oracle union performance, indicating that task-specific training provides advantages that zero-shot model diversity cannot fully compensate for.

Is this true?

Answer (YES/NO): YES